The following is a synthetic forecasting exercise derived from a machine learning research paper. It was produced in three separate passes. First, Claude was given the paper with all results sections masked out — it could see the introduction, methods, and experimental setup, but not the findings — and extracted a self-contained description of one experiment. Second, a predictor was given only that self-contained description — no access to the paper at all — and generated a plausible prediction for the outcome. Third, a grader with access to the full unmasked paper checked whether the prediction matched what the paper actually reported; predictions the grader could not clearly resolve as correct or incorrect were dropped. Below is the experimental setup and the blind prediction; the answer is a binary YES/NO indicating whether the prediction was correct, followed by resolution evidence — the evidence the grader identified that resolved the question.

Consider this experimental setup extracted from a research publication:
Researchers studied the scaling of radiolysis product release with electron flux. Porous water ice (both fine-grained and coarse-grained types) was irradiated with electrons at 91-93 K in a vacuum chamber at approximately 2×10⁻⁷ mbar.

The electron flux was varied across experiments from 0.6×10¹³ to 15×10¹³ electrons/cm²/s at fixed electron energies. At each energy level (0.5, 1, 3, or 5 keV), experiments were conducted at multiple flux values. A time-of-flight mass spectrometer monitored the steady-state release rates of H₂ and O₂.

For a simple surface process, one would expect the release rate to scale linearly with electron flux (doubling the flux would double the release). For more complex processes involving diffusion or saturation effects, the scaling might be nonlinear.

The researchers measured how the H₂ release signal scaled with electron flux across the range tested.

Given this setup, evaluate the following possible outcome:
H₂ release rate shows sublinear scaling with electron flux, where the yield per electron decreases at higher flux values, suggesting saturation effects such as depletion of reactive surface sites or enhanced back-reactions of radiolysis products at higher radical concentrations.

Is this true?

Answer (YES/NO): NO